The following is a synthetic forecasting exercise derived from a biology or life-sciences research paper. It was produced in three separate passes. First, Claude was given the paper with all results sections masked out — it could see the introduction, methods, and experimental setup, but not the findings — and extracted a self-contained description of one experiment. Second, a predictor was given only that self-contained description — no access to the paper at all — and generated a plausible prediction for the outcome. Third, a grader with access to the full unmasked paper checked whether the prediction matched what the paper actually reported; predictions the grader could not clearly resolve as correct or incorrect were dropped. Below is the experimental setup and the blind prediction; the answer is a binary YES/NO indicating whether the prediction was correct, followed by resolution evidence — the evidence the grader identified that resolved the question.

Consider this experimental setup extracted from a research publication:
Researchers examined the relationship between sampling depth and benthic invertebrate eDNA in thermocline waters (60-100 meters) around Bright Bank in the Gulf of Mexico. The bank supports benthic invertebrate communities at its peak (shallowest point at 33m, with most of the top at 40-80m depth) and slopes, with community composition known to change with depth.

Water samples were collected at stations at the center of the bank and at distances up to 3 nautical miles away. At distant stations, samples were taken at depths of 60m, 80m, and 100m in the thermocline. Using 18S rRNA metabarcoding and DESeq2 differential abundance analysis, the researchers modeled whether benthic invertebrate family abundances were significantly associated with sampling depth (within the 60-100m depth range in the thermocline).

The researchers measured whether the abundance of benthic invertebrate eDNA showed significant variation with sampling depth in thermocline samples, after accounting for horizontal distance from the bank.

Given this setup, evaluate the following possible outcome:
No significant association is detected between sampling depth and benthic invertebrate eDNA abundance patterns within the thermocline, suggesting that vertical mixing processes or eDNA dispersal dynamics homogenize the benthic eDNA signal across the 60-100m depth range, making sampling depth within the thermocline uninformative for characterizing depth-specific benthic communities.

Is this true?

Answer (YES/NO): NO